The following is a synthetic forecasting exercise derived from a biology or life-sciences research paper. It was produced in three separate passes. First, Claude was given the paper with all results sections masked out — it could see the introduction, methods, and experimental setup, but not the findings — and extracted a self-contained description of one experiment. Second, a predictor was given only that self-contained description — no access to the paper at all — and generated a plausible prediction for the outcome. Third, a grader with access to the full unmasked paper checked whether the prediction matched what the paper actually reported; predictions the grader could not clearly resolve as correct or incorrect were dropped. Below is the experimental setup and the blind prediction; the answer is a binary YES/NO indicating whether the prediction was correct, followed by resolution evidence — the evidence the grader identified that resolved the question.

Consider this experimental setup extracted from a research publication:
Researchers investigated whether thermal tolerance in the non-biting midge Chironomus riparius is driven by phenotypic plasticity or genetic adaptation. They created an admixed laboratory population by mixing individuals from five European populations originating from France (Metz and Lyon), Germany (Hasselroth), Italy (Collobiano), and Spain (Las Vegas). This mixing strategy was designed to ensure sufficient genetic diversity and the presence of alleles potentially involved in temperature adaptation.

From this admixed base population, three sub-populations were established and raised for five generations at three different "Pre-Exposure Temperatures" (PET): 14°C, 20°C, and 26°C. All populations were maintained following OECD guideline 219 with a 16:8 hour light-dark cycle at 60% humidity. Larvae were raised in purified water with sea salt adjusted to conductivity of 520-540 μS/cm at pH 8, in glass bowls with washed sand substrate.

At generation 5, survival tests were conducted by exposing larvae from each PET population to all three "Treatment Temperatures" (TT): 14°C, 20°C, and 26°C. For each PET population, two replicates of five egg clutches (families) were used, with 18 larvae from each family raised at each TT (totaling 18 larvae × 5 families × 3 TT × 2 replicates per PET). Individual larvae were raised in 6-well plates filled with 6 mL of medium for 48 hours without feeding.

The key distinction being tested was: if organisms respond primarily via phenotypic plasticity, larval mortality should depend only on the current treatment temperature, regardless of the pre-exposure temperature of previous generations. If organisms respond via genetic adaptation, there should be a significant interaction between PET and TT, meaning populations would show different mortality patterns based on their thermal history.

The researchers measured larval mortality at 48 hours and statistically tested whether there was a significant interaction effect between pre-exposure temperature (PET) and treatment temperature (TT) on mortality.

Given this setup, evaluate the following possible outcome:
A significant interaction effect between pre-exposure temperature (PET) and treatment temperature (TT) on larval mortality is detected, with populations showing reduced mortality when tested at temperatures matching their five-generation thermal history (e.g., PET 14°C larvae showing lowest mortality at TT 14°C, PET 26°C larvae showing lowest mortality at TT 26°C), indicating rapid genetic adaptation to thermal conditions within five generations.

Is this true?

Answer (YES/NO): NO